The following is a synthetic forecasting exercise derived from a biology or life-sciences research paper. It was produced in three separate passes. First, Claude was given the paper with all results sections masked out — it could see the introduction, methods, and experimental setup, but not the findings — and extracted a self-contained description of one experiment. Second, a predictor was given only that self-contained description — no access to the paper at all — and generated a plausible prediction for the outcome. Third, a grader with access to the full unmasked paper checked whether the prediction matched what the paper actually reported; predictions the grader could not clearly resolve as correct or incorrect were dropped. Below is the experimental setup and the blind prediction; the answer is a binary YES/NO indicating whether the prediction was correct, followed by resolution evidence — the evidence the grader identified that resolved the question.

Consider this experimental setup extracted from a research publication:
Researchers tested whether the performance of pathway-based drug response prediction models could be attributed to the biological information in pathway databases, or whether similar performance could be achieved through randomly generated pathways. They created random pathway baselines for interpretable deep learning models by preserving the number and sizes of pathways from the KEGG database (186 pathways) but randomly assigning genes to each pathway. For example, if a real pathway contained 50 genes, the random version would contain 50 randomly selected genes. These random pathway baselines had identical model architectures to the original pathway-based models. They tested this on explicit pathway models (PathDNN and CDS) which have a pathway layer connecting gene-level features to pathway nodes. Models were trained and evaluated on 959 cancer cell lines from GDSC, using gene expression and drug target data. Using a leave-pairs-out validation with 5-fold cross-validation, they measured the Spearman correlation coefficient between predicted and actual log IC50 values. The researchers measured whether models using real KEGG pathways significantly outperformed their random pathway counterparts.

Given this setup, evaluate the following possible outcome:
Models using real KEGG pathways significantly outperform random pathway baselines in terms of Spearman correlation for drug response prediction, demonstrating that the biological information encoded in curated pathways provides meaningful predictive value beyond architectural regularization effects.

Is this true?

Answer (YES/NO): NO